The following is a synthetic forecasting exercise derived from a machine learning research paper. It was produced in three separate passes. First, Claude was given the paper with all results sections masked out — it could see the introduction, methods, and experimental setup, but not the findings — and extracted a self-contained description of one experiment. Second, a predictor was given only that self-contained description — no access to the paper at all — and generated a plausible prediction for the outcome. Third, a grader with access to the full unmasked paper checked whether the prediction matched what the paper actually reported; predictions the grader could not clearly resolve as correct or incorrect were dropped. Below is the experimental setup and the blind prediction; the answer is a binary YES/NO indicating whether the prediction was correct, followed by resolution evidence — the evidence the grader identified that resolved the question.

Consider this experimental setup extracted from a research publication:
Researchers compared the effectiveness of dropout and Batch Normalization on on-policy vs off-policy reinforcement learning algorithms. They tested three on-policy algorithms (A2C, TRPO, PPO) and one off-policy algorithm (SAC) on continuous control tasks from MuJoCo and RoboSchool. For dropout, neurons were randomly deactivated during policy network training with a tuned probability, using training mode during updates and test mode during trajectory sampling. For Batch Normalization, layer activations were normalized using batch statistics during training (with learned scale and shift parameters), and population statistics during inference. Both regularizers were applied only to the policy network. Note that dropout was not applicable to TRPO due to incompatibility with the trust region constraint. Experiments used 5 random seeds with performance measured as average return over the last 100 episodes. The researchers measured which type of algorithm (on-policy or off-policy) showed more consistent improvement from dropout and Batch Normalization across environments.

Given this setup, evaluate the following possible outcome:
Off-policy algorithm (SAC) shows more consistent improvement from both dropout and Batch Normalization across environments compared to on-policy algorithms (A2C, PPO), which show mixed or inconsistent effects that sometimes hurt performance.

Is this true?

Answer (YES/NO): YES